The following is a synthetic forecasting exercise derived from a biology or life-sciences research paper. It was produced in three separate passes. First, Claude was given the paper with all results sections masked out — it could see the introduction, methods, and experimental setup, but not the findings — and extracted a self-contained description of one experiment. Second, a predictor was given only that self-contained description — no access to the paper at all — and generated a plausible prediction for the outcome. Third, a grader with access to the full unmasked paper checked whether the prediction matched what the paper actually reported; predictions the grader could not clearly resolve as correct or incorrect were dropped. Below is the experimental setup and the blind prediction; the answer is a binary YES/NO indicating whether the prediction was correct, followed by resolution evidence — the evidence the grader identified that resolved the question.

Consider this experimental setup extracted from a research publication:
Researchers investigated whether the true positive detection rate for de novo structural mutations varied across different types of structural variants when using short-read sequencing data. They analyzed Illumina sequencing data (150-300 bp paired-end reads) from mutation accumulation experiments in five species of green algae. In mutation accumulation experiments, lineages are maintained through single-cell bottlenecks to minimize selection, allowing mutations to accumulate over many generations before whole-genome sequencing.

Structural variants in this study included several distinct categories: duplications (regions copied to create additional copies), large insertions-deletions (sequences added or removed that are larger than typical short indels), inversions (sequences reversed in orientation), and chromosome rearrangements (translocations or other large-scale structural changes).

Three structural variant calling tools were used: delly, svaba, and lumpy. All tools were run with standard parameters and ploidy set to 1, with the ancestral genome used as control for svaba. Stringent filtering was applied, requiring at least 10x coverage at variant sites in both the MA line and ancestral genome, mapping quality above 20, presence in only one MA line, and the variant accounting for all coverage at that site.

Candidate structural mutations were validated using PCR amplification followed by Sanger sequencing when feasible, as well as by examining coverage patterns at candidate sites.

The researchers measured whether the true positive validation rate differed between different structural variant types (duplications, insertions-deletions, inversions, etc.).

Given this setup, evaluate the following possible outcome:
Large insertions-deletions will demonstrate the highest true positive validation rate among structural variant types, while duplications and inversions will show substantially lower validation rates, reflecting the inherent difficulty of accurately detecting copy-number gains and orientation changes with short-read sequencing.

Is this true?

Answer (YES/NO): YES